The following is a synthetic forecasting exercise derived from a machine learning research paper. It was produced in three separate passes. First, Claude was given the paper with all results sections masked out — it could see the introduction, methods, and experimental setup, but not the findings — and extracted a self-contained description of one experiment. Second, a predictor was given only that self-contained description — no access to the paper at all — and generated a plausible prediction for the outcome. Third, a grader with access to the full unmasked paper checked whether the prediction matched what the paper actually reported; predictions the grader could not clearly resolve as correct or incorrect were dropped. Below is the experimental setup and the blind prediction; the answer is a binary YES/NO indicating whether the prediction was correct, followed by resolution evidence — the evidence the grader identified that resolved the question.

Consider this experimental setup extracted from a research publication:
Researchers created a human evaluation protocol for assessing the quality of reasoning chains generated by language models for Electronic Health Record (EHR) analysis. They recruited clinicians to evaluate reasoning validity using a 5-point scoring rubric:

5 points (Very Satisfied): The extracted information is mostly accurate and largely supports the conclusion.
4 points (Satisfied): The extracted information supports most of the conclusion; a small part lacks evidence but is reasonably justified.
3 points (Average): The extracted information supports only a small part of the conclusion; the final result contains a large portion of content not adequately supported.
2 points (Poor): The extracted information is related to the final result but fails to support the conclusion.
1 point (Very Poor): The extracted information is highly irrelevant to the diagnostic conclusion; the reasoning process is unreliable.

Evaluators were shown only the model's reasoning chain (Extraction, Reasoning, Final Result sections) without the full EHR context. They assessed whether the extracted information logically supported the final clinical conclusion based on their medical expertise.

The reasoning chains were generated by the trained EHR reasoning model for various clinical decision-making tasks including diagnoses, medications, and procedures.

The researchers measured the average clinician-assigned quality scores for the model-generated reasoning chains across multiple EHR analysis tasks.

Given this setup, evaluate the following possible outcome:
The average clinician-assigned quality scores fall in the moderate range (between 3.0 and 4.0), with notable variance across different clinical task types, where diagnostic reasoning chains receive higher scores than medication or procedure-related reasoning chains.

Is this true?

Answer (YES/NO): NO